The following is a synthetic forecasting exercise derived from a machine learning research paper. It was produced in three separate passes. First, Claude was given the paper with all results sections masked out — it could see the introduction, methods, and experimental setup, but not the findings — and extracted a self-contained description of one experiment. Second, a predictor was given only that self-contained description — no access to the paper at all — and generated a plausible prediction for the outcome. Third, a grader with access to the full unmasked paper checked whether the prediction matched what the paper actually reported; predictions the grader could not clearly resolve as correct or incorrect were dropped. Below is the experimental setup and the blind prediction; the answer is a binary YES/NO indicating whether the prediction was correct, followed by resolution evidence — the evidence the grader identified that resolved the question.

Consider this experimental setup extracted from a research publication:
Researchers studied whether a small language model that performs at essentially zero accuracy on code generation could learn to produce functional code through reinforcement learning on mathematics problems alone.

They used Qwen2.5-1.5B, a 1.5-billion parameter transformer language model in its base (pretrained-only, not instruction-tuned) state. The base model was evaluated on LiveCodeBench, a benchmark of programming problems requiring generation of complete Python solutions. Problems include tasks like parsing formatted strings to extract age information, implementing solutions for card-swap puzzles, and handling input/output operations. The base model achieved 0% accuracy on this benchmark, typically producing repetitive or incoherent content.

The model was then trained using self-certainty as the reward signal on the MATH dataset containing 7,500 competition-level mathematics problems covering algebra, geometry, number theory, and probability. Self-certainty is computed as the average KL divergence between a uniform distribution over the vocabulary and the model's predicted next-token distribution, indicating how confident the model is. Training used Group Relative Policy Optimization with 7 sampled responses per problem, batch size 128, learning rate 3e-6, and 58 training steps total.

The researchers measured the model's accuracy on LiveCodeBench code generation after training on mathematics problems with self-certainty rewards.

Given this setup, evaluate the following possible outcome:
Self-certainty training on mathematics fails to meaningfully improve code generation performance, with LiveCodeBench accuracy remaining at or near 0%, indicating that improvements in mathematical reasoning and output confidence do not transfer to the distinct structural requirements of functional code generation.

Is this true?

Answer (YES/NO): NO